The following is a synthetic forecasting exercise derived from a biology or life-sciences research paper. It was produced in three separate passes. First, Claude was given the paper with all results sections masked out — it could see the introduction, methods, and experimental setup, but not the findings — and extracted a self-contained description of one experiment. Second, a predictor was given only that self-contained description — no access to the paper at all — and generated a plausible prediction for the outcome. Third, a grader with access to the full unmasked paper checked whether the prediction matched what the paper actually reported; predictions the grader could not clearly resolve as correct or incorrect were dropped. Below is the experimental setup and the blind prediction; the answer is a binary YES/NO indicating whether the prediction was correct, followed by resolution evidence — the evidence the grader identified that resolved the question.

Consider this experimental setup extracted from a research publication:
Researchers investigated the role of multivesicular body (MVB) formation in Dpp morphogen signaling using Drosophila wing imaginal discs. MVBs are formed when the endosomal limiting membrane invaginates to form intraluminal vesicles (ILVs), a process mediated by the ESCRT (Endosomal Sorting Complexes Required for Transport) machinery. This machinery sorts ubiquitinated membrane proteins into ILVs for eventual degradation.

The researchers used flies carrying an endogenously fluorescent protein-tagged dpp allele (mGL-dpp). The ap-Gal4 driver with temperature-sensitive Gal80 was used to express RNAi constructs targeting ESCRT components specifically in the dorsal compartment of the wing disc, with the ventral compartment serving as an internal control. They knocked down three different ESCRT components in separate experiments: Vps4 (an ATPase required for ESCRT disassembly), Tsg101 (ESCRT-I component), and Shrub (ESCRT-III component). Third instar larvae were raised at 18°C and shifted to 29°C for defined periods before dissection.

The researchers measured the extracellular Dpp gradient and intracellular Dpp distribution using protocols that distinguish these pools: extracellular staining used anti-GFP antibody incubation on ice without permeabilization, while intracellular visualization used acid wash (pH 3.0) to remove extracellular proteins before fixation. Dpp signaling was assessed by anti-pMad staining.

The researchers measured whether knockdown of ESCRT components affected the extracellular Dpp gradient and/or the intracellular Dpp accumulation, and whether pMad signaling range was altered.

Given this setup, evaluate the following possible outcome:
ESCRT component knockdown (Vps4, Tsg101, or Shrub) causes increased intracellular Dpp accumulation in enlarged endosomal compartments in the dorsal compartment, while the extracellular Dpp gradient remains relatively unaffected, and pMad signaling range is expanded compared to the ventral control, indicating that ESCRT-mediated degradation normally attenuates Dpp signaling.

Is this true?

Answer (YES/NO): NO